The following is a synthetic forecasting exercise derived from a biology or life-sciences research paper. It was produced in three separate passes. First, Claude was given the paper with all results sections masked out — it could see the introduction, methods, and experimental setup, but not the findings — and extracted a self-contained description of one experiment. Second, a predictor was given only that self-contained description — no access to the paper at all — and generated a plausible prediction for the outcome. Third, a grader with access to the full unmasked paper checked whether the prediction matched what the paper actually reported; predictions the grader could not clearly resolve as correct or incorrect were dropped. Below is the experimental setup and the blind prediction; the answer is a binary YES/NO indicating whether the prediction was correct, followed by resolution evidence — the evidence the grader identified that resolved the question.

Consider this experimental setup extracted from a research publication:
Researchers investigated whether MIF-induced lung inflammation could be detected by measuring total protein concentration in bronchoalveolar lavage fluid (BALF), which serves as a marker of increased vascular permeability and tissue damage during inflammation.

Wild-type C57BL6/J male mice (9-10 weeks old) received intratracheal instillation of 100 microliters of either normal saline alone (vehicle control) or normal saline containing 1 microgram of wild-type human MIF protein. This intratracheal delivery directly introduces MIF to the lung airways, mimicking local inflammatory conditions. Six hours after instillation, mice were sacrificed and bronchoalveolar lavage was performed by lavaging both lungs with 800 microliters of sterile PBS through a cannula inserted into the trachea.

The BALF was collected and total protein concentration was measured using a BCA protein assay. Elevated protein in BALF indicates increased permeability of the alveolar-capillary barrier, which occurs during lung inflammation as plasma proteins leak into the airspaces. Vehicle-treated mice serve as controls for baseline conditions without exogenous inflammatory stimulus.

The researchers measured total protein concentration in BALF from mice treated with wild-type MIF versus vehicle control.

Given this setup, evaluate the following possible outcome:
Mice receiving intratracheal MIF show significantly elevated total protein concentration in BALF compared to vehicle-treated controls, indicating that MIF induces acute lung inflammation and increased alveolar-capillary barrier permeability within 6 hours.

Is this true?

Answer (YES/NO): YES